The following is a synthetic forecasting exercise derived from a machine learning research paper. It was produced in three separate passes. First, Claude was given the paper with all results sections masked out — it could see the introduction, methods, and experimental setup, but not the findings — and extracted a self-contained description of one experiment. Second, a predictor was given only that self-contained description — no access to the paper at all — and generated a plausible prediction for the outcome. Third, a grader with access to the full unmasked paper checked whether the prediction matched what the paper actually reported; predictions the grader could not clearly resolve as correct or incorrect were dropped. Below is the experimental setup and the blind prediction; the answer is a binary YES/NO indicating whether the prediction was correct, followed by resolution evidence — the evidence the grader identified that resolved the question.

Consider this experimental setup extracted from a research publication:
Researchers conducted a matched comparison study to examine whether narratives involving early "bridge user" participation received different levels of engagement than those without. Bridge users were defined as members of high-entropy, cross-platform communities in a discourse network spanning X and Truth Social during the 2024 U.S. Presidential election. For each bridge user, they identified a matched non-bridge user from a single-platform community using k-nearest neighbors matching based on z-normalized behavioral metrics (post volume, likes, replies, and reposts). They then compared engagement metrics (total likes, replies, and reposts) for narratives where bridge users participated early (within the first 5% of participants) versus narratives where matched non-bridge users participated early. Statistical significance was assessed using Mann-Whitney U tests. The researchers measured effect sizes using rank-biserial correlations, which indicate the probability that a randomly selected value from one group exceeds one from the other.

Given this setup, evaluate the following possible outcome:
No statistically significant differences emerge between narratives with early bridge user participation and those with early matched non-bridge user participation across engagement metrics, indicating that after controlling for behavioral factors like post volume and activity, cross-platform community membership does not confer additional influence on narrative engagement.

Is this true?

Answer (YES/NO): NO